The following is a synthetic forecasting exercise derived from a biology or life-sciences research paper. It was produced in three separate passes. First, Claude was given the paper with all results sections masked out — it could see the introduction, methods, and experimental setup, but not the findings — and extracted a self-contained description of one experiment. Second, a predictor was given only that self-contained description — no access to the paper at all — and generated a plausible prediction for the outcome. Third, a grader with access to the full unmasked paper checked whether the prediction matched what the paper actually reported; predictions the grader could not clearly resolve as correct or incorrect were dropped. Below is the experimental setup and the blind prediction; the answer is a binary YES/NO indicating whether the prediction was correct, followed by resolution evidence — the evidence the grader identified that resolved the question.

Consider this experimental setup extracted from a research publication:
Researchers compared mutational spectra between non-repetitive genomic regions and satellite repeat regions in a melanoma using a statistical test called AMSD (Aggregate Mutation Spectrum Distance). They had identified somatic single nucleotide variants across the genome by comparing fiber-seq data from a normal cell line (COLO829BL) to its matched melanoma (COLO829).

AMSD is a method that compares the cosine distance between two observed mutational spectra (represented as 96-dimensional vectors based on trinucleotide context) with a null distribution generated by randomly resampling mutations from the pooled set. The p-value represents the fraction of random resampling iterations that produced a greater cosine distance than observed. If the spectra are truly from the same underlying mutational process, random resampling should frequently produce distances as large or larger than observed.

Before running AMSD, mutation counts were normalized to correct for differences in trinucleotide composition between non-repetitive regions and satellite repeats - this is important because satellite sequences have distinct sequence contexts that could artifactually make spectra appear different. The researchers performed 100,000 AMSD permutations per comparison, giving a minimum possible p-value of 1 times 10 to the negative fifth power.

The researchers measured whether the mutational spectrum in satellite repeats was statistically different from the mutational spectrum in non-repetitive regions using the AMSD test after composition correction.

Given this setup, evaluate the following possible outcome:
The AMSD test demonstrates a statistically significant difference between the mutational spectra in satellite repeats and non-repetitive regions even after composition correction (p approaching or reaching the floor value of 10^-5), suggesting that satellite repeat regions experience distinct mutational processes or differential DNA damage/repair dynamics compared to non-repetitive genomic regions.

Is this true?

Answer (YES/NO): NO